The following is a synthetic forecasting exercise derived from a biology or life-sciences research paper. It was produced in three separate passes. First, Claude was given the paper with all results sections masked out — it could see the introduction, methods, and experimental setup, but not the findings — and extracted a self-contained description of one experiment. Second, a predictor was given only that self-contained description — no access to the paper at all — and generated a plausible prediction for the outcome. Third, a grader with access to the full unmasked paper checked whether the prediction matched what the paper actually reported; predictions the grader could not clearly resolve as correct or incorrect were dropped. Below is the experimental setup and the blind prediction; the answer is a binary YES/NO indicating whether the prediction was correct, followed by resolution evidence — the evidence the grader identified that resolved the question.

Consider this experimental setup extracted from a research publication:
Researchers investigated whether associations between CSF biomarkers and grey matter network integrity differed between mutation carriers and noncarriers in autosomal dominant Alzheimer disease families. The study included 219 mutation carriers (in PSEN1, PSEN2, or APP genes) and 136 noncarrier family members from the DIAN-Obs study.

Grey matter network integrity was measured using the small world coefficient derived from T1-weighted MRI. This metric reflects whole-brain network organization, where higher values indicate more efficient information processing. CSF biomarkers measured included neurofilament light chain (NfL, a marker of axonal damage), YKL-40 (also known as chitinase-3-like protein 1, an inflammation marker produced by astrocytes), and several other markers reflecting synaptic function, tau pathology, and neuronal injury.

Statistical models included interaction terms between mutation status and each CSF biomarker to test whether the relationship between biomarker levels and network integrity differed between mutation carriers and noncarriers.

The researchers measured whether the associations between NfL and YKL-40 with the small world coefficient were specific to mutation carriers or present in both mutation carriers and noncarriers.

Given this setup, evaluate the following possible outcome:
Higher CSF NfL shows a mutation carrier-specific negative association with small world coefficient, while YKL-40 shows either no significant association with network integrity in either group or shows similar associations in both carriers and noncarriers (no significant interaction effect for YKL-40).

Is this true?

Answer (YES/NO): NO